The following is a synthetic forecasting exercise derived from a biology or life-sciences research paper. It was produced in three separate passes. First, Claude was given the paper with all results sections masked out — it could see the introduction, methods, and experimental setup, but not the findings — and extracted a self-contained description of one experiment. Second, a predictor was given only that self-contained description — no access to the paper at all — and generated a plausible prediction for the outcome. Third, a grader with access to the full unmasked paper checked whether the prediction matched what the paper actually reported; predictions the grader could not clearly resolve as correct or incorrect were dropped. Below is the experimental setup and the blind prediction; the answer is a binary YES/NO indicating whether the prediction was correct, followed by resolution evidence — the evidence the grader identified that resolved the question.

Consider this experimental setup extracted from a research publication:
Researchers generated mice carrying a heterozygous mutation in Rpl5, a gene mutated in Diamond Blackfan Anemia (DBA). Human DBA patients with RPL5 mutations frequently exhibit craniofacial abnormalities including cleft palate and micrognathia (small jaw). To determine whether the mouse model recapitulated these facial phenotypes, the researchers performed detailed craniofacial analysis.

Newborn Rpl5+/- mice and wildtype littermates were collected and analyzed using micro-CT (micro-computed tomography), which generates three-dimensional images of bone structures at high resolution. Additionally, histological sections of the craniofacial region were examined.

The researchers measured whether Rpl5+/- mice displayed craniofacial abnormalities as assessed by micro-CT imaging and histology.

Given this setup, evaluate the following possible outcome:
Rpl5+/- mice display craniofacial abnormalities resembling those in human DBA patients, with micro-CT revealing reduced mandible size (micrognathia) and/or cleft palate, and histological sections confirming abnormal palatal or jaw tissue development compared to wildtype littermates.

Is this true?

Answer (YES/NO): NO